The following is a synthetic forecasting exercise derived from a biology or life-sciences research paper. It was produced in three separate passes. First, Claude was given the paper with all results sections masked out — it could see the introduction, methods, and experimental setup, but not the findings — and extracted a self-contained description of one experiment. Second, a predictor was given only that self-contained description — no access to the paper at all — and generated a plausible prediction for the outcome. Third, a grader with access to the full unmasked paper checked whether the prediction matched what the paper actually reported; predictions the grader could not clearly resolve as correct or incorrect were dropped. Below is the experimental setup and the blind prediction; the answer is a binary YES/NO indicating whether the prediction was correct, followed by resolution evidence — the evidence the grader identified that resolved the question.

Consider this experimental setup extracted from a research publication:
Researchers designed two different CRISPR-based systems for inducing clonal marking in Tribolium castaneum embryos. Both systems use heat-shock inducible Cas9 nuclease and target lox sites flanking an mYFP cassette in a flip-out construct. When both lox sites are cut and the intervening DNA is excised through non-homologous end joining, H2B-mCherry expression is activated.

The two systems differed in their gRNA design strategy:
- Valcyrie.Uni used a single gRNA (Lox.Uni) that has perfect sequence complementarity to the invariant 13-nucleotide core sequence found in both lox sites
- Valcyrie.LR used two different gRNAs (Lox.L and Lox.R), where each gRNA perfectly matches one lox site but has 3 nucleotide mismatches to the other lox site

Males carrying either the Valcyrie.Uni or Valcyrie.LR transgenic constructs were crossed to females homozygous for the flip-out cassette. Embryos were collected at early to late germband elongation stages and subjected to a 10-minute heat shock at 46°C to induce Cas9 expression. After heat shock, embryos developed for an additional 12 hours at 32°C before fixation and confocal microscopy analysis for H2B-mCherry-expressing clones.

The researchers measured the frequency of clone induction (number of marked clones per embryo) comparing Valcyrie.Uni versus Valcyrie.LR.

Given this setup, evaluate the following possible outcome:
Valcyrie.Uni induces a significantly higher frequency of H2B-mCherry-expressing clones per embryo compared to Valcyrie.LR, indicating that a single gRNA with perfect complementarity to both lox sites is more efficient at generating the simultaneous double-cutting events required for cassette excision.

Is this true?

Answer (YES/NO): NO